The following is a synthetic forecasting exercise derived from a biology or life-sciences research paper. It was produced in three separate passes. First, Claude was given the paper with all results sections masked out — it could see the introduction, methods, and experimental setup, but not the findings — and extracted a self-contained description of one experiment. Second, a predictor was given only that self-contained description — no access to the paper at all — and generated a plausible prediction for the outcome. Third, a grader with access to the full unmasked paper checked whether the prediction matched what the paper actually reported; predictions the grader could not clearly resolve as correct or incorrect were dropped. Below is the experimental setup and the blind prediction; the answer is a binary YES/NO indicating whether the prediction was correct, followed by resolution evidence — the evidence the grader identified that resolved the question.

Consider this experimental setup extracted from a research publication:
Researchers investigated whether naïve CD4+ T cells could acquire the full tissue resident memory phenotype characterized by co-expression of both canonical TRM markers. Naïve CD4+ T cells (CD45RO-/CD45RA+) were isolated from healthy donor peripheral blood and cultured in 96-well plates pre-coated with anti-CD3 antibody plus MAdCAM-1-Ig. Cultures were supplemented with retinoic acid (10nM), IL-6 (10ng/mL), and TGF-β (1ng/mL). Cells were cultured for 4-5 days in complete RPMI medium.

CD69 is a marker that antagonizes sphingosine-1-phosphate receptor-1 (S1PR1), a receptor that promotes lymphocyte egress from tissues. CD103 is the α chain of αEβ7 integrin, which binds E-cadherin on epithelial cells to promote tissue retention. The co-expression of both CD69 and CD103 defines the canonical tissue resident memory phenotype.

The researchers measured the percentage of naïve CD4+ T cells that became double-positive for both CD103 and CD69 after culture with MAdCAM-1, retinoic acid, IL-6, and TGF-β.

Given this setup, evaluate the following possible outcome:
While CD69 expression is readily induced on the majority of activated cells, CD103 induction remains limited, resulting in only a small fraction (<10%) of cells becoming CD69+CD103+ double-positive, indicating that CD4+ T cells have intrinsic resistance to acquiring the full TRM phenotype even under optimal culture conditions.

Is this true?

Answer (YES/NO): NO